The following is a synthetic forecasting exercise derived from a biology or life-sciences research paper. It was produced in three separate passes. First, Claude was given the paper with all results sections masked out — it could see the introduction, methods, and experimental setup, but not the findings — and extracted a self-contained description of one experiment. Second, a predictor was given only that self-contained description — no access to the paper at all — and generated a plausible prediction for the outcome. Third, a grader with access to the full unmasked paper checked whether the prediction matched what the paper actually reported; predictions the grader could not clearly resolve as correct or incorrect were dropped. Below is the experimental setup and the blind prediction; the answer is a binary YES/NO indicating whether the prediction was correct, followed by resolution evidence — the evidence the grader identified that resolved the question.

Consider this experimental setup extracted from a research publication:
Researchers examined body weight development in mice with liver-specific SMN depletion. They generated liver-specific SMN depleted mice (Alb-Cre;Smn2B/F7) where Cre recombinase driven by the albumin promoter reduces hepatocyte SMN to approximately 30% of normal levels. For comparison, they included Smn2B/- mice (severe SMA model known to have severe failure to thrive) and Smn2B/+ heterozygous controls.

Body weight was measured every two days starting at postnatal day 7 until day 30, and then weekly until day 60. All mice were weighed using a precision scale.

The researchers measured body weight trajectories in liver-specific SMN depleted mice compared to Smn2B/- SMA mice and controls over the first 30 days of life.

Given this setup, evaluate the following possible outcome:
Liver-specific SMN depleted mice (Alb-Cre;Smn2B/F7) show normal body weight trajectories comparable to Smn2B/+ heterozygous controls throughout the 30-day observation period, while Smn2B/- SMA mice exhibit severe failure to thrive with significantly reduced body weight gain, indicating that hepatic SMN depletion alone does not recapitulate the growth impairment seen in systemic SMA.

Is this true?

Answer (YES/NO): YES